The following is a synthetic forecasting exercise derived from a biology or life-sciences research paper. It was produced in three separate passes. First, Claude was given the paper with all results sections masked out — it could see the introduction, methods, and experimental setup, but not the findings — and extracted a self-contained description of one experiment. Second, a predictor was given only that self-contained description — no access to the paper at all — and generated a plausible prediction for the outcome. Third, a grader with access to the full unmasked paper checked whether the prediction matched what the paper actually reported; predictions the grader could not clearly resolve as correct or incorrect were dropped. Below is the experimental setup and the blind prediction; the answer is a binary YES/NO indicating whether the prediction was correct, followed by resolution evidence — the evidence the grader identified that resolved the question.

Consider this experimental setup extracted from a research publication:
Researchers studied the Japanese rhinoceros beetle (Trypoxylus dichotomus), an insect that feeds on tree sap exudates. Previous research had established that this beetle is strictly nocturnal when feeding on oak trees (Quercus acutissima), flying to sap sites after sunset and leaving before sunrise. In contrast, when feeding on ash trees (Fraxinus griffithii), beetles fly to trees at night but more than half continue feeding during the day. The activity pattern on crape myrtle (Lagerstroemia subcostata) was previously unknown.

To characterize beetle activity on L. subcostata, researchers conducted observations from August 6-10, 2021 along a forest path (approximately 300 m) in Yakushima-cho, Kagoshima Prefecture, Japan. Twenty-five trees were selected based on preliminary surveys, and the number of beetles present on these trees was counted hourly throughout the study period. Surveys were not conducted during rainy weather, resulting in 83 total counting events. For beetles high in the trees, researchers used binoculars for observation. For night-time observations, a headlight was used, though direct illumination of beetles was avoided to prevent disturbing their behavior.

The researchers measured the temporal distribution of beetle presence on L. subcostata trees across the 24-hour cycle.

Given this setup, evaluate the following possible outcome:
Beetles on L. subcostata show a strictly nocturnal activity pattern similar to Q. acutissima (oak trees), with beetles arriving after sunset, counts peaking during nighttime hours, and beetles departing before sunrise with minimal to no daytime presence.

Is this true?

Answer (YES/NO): NO